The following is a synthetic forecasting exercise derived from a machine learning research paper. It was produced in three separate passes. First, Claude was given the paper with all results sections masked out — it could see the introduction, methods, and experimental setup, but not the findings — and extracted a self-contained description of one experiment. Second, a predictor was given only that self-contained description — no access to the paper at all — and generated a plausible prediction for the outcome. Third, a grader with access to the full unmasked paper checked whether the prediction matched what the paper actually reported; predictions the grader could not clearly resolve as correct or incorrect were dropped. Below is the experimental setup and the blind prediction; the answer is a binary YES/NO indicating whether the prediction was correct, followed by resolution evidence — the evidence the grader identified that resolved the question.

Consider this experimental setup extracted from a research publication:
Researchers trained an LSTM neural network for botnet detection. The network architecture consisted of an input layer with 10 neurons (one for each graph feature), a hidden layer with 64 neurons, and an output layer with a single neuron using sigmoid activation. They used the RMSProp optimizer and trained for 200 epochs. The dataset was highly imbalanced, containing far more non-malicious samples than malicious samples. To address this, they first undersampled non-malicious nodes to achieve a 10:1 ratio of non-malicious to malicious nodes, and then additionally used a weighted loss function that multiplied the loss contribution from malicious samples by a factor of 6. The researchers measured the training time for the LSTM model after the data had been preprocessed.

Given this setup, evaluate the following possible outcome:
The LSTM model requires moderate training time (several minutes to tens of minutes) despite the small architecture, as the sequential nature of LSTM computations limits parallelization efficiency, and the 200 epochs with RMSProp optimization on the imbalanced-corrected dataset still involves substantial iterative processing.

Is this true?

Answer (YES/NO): NO